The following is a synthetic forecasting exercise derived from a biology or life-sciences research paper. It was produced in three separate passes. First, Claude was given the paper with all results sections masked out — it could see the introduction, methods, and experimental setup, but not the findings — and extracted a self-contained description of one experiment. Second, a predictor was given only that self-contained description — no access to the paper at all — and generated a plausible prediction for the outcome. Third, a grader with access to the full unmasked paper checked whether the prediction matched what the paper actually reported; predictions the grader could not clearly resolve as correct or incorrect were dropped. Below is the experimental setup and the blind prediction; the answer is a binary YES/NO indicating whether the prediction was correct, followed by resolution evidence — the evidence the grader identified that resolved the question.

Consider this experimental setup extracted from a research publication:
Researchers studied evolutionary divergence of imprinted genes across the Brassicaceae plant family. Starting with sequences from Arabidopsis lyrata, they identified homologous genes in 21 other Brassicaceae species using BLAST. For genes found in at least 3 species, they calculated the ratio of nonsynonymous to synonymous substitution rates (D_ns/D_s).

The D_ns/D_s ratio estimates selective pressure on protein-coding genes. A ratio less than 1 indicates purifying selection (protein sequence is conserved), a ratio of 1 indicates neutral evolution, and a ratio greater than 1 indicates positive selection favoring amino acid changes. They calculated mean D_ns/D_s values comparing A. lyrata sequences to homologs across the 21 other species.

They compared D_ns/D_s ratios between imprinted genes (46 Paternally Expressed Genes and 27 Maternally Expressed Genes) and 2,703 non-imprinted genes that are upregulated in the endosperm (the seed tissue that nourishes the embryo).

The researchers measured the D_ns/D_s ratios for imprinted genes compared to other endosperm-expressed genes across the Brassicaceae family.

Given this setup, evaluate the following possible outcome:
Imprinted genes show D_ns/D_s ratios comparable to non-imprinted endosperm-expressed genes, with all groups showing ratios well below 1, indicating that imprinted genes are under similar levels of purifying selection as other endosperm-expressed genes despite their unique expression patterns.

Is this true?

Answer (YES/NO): NO